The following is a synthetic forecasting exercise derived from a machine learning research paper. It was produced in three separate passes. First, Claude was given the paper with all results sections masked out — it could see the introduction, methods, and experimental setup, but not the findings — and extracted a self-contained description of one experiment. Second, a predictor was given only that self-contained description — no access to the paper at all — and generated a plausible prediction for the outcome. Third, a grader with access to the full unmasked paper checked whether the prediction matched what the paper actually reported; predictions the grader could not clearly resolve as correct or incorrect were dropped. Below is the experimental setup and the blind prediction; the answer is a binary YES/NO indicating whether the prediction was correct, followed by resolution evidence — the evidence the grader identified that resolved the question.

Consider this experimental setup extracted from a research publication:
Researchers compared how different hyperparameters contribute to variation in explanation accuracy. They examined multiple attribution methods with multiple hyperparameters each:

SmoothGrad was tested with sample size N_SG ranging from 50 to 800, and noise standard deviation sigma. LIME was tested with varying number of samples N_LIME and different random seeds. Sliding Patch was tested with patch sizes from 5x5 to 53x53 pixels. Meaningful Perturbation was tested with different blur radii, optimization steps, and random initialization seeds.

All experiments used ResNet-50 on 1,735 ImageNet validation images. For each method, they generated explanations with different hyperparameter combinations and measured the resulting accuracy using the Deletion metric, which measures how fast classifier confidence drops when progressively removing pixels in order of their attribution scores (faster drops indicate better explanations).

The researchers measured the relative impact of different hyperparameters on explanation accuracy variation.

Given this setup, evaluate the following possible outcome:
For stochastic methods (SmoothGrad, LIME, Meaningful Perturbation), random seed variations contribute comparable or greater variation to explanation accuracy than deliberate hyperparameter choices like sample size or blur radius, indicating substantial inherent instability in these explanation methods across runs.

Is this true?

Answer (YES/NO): NO